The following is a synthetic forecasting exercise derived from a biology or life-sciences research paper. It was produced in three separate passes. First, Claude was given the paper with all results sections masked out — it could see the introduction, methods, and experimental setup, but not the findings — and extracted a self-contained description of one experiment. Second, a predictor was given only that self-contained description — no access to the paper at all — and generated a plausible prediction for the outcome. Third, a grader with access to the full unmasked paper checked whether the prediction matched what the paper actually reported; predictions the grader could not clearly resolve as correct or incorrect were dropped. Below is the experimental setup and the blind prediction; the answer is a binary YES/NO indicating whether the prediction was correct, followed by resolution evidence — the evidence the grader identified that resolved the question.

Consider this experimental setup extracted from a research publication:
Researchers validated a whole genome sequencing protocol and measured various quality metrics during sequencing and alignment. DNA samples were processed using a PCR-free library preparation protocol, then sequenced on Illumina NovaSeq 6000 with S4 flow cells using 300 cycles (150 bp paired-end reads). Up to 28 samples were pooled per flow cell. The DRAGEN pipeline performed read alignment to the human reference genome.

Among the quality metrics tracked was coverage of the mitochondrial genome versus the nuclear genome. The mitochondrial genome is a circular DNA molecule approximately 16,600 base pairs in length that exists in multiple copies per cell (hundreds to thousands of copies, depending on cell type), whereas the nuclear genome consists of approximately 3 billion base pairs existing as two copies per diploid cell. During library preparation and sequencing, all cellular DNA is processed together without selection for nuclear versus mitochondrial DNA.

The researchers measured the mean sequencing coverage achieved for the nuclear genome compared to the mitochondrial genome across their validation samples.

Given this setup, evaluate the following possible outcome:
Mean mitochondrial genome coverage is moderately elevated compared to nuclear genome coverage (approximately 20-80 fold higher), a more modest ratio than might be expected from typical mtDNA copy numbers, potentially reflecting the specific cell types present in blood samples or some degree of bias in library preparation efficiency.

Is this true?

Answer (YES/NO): NO